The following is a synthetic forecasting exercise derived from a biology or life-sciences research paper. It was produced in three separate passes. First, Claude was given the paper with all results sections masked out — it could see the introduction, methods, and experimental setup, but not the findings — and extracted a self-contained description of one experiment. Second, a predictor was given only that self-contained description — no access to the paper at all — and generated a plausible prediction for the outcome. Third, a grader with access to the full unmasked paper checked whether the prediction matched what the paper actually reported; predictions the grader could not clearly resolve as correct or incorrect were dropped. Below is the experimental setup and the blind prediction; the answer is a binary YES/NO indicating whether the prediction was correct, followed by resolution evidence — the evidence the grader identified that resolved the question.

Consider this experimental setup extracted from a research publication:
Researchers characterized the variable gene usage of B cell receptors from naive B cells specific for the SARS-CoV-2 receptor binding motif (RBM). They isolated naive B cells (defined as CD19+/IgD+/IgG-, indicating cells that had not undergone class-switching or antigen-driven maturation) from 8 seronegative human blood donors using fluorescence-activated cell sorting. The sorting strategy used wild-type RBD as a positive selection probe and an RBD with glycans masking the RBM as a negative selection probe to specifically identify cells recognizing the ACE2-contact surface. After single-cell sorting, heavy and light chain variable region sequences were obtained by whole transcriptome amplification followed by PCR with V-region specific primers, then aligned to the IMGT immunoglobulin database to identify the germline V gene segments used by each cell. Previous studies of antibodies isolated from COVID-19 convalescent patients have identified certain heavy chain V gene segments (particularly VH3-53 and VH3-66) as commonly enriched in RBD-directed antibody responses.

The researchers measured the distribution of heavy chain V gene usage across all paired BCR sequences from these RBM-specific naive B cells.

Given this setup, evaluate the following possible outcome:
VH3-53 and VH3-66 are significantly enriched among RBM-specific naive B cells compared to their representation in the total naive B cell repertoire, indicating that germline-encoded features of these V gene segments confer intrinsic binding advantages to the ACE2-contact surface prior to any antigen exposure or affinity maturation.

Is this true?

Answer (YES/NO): NO